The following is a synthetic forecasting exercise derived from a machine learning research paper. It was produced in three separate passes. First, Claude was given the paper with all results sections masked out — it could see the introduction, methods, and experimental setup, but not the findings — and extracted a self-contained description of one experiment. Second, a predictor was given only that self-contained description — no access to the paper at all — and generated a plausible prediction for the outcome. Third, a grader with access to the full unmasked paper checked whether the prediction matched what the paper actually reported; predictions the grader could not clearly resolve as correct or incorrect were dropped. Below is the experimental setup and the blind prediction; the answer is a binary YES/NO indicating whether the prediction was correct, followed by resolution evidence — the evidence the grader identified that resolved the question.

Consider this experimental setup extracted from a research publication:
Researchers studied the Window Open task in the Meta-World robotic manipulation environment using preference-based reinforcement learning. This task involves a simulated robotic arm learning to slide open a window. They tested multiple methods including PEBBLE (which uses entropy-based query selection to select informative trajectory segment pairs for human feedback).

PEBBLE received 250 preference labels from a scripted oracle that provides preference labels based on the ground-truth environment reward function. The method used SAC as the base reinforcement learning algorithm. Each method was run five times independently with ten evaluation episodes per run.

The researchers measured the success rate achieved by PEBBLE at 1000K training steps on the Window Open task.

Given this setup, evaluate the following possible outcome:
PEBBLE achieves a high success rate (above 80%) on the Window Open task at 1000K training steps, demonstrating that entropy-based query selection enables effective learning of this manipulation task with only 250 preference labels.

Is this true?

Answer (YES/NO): NO